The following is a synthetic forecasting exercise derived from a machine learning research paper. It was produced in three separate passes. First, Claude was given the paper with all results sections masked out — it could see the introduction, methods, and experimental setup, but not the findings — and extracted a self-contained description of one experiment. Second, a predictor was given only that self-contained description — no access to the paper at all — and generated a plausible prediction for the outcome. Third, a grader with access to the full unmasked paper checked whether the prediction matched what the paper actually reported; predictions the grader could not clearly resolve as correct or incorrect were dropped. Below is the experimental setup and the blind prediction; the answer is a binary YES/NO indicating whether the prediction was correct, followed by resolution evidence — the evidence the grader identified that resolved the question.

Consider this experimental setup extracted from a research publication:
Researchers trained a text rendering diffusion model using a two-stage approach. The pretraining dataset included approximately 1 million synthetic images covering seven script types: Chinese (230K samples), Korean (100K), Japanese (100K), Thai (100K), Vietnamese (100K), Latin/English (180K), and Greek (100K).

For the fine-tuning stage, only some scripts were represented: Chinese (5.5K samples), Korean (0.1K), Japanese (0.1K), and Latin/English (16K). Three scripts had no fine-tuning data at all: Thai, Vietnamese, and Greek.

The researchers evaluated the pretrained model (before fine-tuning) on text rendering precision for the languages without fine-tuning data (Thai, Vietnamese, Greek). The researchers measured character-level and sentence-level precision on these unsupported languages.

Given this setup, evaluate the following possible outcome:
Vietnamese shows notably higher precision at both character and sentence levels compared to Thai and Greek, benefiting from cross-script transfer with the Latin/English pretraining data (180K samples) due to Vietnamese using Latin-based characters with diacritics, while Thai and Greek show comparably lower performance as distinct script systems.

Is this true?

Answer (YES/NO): NO